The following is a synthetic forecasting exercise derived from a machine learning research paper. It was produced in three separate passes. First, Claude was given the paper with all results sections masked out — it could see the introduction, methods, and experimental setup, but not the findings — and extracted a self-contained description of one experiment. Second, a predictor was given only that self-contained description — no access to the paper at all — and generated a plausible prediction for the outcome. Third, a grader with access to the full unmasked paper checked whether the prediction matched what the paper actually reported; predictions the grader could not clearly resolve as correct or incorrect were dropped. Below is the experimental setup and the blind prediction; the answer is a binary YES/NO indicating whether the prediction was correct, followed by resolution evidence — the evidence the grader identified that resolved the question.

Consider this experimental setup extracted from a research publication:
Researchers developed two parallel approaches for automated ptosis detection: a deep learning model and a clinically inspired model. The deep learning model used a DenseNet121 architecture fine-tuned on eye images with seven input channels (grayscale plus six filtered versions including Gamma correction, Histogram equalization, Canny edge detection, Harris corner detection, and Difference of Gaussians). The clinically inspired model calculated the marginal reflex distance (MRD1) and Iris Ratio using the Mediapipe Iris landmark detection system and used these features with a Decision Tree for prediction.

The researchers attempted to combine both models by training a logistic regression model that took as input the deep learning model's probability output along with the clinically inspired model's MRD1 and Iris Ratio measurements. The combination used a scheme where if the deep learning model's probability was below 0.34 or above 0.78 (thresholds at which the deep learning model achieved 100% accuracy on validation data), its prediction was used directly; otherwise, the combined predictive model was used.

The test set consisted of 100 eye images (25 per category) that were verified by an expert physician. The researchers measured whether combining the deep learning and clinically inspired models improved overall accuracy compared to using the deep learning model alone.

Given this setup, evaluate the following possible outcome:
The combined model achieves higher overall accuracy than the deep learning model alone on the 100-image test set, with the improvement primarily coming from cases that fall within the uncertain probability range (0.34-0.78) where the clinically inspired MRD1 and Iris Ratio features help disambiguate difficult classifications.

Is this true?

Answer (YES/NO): NO